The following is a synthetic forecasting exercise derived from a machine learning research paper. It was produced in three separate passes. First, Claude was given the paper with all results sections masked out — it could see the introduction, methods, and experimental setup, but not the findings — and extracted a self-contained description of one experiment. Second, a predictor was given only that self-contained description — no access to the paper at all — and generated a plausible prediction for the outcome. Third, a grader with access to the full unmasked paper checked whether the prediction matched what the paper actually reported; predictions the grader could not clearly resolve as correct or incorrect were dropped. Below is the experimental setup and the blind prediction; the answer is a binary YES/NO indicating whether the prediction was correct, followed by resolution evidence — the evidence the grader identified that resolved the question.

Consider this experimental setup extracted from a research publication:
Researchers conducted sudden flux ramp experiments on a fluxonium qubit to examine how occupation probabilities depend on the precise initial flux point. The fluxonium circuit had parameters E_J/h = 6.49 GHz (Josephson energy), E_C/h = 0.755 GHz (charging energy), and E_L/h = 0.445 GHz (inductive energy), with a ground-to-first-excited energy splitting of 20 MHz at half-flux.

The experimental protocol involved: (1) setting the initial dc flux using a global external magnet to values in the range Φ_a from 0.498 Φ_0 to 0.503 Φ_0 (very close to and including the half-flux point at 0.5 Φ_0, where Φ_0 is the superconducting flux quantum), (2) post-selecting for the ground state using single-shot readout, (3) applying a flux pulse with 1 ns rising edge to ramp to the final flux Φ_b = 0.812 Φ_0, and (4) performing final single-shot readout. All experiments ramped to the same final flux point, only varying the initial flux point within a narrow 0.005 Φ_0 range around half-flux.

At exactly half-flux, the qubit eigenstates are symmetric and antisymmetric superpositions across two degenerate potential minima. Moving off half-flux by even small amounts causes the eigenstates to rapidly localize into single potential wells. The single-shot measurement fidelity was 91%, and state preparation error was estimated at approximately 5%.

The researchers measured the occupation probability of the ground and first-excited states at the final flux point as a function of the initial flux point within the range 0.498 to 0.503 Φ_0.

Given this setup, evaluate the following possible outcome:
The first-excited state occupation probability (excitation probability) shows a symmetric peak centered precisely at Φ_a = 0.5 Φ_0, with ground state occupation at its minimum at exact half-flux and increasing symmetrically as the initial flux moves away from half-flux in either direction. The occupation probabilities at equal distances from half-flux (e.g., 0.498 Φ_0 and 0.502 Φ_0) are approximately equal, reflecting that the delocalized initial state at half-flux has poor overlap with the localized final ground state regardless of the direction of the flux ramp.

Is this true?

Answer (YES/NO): NO